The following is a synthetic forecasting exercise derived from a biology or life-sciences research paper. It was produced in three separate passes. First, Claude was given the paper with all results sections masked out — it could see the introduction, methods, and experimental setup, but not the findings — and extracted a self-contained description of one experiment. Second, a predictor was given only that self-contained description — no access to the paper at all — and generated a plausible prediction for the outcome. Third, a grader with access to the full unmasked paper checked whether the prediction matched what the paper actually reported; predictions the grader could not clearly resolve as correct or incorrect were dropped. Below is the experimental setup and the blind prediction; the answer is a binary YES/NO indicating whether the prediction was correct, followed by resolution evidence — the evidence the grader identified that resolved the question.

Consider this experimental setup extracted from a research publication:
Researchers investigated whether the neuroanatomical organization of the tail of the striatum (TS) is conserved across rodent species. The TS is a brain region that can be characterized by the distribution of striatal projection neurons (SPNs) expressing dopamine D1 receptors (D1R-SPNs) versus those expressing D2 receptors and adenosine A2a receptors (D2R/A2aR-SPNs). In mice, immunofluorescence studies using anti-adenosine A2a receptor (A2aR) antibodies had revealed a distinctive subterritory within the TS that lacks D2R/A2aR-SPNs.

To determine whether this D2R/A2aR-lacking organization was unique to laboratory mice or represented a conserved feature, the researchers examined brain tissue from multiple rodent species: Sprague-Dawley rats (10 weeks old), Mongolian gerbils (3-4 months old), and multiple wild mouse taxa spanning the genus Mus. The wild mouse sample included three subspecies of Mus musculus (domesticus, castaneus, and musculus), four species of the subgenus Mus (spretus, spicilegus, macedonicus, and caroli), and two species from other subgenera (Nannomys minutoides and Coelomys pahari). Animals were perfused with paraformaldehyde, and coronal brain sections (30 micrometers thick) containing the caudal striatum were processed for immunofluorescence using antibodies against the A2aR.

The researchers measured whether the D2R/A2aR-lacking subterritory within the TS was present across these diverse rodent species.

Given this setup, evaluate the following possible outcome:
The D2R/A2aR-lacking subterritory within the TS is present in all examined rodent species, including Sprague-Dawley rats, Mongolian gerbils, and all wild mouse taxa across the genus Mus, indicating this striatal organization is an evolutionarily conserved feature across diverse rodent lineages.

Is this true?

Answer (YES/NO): YES